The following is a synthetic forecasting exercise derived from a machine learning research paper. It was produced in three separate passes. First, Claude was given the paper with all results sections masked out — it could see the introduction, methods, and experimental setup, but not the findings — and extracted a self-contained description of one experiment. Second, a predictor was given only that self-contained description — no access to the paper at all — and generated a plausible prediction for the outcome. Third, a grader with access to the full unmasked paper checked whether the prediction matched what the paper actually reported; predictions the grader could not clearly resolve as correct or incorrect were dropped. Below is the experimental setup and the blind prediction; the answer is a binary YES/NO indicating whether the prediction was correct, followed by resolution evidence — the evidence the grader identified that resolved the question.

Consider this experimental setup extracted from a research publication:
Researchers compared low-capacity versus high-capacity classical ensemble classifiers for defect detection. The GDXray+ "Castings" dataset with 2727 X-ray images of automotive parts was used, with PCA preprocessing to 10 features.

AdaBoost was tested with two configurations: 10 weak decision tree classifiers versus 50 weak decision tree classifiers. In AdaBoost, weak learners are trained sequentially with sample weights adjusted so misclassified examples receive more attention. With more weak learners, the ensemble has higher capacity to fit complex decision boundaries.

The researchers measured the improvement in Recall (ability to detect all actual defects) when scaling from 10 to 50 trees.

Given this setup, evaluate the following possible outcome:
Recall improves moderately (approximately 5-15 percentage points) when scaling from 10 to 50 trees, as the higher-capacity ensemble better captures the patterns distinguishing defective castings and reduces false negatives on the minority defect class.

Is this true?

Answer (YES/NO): NO